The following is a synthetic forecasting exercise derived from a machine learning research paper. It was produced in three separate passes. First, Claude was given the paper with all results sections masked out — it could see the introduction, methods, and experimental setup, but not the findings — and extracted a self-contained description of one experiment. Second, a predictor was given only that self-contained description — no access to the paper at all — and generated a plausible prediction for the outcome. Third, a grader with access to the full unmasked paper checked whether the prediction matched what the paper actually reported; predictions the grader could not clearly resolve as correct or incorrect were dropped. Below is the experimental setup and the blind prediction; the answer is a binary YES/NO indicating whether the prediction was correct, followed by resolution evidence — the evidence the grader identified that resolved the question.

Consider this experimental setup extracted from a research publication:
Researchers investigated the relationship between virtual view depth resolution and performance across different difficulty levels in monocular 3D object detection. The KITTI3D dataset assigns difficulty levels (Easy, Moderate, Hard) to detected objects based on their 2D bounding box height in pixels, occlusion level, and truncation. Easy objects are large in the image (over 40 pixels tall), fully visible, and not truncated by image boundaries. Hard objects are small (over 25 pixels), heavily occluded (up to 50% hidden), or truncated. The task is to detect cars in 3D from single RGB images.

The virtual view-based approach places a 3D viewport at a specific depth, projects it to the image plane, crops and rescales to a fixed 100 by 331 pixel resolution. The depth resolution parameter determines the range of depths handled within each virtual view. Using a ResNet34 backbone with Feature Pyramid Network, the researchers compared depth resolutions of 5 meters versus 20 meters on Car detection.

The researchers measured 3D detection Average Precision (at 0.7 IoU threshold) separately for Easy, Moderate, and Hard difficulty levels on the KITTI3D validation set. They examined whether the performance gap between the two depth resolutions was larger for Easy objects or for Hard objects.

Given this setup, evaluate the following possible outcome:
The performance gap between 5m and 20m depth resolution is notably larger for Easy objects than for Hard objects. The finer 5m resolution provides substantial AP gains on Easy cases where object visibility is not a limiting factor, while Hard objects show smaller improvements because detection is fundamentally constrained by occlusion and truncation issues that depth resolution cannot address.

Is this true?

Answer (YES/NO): YES